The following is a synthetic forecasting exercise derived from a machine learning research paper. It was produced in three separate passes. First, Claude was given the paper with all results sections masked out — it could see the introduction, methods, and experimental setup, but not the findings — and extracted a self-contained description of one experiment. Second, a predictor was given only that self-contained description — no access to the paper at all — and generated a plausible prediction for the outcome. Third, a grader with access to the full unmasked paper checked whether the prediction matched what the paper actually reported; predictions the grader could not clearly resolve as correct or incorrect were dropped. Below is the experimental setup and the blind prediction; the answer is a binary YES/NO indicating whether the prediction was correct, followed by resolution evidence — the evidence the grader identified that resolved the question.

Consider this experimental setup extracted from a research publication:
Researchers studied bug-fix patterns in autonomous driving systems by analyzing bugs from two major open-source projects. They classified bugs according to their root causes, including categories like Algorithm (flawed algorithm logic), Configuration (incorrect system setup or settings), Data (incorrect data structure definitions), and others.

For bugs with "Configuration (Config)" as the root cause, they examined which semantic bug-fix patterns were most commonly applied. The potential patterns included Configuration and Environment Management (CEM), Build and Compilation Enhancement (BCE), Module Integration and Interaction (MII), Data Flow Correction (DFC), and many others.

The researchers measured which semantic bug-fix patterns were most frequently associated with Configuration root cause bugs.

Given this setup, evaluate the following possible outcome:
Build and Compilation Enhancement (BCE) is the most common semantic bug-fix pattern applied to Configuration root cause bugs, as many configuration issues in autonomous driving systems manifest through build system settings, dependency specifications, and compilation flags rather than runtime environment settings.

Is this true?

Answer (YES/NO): NO